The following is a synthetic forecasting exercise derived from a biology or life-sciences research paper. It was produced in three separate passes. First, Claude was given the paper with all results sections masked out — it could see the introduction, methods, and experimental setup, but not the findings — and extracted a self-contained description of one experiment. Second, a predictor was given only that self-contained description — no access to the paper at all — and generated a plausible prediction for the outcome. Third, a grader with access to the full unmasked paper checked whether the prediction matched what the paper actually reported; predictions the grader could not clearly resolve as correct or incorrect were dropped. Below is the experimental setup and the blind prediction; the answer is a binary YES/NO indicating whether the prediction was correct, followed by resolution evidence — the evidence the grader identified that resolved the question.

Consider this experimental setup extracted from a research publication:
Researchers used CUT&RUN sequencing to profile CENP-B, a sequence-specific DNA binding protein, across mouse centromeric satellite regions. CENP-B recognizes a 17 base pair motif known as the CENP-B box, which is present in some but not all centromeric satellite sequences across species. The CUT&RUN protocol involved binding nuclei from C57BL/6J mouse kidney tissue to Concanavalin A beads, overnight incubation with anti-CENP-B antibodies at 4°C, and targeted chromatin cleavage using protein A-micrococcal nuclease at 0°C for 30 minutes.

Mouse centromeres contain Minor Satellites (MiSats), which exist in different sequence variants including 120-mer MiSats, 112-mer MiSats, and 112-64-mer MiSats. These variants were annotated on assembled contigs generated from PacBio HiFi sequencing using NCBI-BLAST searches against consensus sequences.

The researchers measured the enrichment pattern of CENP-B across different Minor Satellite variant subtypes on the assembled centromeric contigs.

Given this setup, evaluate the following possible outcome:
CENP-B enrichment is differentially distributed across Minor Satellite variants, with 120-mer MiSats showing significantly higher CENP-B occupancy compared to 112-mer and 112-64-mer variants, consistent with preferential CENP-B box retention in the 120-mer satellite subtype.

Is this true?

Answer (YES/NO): NO